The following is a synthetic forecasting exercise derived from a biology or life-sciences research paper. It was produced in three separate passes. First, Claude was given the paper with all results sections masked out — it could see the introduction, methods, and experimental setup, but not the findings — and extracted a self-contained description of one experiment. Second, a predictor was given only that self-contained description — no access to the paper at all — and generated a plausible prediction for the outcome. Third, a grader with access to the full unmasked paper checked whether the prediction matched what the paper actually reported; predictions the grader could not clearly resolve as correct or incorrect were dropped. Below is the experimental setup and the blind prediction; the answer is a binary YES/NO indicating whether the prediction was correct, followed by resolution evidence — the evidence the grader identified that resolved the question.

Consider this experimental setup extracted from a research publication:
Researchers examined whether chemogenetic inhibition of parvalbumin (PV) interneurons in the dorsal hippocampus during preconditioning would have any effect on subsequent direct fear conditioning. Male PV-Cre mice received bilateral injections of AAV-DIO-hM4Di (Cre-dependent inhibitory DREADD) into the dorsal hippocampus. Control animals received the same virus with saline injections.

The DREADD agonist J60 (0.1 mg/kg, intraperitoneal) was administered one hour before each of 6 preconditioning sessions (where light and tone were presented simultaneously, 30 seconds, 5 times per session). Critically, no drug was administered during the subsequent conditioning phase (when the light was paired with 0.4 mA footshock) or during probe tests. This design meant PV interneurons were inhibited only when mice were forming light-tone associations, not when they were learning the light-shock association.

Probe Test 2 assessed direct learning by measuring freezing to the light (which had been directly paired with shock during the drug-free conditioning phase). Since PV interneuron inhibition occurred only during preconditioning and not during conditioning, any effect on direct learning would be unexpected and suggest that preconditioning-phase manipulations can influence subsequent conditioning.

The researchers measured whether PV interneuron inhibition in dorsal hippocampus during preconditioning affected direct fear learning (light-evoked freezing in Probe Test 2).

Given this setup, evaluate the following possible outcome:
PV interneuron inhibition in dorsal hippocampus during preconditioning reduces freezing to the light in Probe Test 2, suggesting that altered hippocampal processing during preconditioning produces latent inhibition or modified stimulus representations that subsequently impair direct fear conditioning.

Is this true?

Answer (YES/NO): NO